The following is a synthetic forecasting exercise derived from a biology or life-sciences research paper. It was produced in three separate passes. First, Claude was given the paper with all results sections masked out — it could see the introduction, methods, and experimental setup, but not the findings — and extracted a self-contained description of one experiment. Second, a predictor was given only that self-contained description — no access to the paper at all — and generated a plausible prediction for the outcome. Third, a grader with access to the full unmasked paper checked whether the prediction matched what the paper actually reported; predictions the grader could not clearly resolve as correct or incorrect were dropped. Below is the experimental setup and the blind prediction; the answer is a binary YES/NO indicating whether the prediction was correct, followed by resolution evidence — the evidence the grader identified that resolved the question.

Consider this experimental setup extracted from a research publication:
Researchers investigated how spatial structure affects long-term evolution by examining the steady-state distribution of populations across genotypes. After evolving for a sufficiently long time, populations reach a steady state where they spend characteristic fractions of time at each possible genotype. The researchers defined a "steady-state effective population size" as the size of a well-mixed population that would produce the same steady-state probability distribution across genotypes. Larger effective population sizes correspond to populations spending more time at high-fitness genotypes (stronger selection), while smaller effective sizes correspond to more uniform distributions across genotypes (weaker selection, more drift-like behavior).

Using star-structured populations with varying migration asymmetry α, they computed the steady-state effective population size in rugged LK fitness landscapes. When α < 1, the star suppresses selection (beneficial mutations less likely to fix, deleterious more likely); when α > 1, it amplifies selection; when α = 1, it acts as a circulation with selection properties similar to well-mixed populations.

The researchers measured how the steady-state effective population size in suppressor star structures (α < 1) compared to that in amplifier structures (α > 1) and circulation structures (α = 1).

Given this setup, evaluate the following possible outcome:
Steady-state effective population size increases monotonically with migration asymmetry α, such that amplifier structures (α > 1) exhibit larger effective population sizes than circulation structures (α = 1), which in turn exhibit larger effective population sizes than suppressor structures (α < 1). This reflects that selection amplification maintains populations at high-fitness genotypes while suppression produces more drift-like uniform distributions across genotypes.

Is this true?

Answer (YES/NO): YES